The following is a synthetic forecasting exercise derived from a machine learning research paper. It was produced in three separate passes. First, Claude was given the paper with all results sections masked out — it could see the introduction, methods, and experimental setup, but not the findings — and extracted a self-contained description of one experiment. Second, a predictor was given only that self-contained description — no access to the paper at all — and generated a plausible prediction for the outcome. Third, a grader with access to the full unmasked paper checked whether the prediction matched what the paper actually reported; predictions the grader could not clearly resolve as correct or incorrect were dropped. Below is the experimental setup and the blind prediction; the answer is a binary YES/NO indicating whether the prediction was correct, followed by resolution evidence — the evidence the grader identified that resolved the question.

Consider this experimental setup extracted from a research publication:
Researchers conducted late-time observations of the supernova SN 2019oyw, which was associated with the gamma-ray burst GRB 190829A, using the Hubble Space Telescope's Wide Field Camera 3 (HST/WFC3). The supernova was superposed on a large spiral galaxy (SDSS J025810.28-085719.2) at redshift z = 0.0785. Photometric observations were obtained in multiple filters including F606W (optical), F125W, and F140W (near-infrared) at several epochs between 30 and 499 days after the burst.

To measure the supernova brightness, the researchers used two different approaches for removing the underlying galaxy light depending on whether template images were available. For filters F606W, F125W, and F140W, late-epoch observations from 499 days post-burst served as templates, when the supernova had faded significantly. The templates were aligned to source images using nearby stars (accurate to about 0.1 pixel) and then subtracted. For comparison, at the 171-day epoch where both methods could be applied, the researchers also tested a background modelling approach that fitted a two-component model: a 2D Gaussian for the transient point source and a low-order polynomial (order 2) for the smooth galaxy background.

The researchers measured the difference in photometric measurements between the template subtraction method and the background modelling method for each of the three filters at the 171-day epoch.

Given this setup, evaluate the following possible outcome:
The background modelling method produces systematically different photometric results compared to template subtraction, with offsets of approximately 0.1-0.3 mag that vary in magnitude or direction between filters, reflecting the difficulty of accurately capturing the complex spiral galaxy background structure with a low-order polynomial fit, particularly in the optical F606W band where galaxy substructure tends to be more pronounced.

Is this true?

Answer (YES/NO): NO